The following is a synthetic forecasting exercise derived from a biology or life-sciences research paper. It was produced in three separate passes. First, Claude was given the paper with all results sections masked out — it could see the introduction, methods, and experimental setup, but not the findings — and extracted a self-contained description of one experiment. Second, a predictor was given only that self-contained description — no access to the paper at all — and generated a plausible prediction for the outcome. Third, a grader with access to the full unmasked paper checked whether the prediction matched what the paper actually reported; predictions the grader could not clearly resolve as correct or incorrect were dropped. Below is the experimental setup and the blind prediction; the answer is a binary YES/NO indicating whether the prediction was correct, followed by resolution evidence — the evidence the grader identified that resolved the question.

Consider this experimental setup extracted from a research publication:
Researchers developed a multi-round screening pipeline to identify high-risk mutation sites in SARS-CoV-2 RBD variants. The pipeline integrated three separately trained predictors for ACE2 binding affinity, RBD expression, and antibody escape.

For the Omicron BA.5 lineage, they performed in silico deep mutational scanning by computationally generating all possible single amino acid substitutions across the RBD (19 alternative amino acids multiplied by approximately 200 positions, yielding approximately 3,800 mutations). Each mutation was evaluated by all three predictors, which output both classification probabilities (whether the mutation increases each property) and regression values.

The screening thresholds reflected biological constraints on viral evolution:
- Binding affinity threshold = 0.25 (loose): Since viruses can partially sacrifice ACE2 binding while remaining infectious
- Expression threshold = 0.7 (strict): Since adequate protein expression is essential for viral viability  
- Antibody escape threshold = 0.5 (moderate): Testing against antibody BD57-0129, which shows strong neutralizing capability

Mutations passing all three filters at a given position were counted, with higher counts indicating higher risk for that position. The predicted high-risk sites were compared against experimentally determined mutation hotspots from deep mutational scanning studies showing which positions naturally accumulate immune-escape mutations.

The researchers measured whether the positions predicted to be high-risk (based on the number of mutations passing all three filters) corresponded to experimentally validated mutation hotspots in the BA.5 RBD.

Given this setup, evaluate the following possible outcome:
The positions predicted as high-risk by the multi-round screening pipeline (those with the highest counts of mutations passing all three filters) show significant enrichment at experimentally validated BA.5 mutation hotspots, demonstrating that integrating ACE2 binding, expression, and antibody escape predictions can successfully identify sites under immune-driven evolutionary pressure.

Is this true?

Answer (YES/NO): YES